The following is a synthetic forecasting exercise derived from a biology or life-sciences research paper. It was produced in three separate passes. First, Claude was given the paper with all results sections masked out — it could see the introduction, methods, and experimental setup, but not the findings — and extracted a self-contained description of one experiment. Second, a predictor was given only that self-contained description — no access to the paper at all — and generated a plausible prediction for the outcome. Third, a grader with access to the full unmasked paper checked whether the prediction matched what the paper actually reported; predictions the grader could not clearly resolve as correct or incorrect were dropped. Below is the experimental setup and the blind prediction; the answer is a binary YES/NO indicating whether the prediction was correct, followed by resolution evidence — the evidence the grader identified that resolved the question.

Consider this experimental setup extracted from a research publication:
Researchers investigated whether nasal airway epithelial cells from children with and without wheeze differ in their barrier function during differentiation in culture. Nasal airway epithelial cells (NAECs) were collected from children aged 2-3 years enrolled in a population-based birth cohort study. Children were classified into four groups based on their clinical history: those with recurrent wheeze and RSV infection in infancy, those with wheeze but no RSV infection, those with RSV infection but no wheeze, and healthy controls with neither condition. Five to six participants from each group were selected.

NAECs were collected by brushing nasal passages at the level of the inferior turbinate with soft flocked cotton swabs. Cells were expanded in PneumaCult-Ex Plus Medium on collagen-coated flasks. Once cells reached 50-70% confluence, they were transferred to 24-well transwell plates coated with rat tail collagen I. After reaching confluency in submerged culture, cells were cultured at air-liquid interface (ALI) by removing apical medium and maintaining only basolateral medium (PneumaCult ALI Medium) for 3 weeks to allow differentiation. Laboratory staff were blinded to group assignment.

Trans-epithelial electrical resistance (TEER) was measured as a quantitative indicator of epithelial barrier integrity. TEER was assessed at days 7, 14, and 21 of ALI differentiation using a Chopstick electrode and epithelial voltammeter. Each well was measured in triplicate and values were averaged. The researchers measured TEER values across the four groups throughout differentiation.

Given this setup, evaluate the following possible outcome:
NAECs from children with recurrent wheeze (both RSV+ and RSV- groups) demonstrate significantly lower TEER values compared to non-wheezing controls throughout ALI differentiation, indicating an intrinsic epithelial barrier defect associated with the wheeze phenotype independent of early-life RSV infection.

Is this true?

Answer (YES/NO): YES